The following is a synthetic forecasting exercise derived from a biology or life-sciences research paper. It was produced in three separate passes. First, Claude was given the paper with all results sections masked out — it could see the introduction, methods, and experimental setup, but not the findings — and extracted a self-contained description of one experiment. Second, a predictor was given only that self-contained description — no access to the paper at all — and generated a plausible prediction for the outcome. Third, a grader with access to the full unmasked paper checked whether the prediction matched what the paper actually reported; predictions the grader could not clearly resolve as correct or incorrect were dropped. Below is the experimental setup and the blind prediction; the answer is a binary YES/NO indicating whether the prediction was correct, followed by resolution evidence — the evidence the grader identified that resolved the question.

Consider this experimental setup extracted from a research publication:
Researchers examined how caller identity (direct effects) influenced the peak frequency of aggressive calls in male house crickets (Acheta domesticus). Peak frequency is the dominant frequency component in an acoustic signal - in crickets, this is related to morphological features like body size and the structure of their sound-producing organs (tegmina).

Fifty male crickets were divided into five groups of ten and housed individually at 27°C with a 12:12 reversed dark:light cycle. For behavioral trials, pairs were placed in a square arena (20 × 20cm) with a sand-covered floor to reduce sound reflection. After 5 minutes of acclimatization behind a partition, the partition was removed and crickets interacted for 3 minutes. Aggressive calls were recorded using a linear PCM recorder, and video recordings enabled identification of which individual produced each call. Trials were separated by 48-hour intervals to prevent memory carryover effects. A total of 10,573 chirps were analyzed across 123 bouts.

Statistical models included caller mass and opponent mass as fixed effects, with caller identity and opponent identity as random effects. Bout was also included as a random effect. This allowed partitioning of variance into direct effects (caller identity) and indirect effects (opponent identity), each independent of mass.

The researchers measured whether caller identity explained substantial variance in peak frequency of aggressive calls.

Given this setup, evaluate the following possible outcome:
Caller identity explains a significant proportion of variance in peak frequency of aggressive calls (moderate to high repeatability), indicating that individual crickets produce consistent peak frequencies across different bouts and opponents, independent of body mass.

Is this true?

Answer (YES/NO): YES